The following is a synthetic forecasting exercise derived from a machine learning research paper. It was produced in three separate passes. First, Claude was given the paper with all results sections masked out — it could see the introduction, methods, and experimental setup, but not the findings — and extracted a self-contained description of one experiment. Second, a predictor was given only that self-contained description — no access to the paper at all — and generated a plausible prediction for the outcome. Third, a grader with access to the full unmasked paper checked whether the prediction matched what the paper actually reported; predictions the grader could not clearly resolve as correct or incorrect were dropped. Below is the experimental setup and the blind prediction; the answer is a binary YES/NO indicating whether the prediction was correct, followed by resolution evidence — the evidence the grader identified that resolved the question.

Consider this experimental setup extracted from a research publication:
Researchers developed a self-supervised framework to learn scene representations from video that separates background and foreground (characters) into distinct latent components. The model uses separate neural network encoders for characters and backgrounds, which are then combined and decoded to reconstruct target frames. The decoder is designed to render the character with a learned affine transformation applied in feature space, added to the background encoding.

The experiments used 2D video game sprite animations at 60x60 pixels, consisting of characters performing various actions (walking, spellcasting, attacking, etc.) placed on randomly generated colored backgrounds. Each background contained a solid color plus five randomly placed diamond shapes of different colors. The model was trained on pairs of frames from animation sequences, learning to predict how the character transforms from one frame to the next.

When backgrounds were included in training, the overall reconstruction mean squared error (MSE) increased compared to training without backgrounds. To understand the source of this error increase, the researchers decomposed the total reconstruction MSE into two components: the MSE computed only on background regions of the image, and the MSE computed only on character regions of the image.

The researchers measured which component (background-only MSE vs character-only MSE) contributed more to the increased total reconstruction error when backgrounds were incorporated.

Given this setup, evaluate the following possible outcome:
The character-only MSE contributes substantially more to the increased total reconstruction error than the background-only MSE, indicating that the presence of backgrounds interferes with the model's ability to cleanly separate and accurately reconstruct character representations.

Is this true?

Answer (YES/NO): YES